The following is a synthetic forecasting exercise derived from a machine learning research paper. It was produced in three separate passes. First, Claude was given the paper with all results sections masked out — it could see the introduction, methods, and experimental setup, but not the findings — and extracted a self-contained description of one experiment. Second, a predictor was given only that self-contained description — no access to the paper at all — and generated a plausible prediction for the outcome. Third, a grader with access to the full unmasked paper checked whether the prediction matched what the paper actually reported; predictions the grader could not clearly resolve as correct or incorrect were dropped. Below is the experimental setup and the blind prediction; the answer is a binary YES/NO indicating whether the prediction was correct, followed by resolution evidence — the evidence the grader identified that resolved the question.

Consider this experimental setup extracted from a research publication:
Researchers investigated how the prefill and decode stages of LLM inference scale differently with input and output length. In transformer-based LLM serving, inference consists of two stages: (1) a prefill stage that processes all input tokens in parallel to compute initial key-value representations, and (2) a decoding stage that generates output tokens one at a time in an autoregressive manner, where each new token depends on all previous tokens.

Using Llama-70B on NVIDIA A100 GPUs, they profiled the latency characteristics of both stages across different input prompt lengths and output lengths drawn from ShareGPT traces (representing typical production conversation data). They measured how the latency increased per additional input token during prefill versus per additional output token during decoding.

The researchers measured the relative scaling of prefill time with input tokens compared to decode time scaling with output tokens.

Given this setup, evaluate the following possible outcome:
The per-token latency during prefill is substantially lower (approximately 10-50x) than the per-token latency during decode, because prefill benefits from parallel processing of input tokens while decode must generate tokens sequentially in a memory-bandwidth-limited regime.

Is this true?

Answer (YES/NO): NO